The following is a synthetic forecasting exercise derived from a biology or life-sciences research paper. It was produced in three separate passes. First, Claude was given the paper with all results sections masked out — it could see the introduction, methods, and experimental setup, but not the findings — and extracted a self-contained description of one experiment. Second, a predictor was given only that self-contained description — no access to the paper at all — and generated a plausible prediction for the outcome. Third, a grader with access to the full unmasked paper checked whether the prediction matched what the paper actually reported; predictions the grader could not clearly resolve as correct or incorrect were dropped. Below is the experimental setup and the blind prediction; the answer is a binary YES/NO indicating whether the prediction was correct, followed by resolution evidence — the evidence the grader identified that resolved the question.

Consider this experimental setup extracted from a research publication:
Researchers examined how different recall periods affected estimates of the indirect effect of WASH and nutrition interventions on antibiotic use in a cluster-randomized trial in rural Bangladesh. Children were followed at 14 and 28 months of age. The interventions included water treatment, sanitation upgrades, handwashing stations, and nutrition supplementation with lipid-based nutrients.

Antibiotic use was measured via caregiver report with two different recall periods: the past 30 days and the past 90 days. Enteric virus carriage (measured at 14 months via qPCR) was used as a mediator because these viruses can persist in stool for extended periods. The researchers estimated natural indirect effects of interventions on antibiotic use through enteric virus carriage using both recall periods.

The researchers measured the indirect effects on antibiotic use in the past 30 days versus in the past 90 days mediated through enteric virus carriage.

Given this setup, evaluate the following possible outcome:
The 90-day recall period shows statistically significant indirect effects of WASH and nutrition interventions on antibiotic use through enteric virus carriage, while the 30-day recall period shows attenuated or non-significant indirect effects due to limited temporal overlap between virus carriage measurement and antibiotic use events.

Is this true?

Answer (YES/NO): NO